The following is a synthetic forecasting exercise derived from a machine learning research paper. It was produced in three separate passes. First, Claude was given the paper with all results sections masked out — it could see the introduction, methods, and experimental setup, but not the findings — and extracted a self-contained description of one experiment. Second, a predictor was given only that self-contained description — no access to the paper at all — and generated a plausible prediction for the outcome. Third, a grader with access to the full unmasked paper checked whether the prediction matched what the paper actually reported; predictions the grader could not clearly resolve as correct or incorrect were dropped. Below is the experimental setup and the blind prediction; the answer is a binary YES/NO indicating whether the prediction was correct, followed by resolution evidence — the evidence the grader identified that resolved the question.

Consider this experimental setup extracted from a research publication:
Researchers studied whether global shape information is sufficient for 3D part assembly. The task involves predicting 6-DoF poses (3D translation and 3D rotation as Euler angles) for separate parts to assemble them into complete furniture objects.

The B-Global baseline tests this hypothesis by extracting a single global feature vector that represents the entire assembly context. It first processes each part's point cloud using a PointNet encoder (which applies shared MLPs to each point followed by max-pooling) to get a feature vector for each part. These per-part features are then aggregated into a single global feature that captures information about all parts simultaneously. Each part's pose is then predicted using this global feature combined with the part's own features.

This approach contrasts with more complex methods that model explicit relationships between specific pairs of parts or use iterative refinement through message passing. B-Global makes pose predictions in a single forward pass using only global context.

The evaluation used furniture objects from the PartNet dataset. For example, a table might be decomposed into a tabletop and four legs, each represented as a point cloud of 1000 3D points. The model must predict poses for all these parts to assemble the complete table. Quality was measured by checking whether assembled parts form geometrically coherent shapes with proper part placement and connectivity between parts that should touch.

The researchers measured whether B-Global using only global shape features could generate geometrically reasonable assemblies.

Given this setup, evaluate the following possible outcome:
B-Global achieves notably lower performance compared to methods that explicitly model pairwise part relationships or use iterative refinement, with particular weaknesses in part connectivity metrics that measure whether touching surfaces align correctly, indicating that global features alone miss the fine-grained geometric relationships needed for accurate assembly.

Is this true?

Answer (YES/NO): YES